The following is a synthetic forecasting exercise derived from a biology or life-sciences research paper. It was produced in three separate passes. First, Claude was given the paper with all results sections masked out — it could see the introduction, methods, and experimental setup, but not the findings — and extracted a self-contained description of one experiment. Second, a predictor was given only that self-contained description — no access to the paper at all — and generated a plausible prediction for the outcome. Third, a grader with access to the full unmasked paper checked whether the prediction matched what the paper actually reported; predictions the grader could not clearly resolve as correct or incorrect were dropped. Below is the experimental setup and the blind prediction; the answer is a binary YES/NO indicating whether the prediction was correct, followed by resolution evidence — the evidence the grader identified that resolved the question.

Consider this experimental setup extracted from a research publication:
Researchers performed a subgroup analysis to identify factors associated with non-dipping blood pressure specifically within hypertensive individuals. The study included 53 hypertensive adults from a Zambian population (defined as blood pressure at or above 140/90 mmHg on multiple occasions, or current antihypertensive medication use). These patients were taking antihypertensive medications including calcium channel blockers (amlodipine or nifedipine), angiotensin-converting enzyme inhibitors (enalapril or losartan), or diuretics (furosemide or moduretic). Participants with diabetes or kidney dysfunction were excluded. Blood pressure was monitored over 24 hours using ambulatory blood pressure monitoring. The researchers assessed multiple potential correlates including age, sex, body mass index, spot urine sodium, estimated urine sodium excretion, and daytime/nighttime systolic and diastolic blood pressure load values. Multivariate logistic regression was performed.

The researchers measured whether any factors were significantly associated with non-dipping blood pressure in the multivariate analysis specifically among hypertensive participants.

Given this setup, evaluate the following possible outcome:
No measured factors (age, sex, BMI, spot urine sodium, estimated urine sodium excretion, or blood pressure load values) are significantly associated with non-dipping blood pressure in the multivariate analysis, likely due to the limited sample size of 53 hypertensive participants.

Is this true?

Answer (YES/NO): YES